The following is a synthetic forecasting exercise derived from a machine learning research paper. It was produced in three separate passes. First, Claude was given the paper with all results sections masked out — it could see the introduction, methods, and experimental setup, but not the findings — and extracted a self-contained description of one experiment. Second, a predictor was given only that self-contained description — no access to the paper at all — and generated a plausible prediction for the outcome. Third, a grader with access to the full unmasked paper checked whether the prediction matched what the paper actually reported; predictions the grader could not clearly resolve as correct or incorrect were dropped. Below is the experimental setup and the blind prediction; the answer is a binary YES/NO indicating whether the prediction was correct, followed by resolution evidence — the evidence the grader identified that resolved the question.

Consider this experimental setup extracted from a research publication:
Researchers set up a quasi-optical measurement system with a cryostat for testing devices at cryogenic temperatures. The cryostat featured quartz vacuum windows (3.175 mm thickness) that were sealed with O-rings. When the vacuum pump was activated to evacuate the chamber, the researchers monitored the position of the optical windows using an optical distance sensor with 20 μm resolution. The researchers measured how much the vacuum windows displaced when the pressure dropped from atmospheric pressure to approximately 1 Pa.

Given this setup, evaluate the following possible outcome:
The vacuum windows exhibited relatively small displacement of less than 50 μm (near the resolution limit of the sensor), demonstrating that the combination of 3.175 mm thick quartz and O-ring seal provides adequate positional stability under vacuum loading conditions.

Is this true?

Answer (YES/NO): NO